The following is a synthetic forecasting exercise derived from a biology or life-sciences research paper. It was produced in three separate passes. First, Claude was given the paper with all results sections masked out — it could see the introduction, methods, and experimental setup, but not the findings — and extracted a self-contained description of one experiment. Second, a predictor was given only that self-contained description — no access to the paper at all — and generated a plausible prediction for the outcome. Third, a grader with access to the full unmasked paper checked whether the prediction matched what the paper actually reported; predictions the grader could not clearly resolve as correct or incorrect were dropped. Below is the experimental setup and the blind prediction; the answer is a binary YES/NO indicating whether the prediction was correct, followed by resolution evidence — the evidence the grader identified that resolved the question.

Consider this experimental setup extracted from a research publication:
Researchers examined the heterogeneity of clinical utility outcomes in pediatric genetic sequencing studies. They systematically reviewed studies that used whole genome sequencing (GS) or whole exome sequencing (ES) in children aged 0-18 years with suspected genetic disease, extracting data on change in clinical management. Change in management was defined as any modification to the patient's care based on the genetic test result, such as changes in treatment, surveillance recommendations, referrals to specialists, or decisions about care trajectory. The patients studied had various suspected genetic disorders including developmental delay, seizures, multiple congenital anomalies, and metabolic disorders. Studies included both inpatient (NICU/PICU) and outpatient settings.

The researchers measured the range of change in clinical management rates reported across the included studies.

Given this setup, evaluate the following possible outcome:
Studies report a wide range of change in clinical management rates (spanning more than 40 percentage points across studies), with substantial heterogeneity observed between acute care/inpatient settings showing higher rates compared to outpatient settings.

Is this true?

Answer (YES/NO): YES